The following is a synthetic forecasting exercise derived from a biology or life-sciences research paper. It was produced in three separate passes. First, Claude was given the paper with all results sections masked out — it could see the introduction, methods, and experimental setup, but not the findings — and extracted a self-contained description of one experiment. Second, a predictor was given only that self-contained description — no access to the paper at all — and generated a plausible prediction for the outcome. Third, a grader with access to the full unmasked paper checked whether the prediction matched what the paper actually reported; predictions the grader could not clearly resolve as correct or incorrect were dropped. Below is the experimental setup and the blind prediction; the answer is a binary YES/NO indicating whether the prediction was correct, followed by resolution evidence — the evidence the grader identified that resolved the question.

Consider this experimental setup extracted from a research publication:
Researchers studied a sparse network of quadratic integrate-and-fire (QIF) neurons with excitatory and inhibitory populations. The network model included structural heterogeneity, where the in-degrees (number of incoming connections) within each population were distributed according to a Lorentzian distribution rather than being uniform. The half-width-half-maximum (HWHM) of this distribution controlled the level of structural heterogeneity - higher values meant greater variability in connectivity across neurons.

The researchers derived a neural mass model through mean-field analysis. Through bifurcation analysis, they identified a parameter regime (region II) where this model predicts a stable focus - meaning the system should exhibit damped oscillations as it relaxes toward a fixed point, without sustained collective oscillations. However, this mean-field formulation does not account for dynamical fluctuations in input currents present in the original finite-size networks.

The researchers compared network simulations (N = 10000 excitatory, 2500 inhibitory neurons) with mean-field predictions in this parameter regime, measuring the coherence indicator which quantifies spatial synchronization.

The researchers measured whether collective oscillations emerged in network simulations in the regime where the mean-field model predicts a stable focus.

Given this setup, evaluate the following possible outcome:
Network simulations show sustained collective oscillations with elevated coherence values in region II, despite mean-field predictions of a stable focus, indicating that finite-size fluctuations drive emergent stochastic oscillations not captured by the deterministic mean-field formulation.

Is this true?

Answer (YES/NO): YES